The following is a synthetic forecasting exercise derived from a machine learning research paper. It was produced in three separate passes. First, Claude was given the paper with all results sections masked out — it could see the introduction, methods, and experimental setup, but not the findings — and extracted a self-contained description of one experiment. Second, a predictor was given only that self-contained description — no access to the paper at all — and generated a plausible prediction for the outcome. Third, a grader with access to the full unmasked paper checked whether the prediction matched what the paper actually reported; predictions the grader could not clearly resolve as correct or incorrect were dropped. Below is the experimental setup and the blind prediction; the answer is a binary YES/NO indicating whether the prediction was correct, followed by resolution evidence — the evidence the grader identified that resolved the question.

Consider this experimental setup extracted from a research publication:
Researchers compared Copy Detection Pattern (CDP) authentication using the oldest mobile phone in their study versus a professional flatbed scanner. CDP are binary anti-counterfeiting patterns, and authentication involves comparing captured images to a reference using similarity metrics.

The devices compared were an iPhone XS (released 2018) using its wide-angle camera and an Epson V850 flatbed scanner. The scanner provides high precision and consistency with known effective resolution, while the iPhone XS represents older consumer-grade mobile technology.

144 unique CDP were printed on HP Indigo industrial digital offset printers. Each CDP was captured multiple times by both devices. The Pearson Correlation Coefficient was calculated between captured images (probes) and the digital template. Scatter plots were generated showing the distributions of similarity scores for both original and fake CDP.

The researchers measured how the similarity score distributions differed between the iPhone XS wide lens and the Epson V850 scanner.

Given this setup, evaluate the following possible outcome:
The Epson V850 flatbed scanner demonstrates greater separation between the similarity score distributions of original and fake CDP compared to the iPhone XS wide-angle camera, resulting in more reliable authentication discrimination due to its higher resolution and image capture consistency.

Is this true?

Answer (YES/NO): YES